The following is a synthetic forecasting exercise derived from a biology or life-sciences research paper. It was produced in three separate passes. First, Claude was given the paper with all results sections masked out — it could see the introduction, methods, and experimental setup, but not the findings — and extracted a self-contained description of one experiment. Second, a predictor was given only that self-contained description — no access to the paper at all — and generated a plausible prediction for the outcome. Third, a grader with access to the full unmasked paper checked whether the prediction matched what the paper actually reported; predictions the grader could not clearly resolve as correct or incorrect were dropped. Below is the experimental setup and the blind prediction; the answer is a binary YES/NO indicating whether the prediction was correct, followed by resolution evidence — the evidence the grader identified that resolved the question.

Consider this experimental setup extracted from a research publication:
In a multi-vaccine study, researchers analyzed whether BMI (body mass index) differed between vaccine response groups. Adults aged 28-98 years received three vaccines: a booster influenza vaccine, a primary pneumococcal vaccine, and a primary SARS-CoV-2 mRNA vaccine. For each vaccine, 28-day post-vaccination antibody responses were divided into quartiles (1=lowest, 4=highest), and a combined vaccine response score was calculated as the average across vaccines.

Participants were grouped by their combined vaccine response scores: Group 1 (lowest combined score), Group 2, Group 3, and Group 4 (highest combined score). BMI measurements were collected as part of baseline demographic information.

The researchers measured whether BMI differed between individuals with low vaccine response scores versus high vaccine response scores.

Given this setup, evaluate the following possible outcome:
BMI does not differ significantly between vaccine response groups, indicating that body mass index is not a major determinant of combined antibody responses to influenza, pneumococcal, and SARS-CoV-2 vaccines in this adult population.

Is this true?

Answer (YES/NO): YES